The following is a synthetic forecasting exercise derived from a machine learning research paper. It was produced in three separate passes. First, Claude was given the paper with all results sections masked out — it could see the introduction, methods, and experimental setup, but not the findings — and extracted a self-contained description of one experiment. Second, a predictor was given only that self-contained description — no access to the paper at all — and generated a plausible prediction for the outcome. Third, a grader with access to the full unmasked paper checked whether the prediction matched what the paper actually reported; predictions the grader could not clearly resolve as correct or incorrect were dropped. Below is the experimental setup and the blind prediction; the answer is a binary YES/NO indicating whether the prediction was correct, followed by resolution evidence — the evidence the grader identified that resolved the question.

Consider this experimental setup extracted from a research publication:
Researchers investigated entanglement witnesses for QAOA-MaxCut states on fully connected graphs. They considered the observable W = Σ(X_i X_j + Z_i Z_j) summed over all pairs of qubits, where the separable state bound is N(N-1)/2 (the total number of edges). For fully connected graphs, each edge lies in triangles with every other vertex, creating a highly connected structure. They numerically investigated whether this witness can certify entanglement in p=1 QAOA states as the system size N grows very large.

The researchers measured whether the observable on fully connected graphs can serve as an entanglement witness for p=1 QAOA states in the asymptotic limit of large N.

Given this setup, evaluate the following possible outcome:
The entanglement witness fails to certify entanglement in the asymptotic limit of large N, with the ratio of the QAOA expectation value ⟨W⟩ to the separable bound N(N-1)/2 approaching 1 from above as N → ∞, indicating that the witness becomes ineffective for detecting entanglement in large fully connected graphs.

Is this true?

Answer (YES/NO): YES